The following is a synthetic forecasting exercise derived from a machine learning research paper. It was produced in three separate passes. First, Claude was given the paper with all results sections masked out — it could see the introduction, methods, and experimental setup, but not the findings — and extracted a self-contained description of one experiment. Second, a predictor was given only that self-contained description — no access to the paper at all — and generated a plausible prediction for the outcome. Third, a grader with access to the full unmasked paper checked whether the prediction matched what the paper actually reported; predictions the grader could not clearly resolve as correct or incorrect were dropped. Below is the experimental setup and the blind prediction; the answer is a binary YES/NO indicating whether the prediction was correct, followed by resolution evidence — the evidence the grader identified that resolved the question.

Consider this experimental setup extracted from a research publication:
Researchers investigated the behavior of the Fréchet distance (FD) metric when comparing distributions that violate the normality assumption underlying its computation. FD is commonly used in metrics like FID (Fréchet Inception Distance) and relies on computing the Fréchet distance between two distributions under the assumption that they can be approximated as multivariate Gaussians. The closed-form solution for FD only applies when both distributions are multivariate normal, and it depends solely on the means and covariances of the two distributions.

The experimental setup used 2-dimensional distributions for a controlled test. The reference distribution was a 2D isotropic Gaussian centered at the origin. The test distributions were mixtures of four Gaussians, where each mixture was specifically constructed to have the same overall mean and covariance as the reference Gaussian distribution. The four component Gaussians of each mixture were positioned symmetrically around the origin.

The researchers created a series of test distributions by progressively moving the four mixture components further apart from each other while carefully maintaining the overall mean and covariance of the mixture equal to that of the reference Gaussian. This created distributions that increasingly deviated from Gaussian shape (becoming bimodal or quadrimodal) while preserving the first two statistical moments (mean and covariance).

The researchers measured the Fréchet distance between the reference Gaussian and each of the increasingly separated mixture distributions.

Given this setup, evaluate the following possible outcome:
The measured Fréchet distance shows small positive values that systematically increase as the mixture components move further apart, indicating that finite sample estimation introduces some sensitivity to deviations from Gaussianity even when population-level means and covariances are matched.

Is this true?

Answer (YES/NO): NO